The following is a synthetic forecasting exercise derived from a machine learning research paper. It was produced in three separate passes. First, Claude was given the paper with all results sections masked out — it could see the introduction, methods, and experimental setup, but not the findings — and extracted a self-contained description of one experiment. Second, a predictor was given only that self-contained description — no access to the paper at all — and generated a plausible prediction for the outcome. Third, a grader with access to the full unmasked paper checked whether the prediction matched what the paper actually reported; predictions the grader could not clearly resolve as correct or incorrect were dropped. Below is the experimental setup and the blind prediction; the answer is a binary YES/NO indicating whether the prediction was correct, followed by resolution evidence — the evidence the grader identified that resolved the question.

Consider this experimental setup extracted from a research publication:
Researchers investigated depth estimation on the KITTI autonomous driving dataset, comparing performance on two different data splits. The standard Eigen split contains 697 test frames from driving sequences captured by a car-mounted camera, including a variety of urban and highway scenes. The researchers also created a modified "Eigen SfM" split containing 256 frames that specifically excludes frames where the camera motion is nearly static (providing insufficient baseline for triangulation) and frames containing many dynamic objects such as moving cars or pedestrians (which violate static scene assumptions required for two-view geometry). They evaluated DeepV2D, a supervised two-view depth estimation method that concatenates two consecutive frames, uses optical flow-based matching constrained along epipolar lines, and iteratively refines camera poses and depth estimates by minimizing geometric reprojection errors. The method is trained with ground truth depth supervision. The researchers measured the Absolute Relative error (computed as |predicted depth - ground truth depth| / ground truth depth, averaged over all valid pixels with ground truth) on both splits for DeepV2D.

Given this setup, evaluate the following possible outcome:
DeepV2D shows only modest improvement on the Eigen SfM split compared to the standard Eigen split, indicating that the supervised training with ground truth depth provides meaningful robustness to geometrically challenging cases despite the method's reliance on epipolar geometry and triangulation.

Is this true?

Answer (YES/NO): YES